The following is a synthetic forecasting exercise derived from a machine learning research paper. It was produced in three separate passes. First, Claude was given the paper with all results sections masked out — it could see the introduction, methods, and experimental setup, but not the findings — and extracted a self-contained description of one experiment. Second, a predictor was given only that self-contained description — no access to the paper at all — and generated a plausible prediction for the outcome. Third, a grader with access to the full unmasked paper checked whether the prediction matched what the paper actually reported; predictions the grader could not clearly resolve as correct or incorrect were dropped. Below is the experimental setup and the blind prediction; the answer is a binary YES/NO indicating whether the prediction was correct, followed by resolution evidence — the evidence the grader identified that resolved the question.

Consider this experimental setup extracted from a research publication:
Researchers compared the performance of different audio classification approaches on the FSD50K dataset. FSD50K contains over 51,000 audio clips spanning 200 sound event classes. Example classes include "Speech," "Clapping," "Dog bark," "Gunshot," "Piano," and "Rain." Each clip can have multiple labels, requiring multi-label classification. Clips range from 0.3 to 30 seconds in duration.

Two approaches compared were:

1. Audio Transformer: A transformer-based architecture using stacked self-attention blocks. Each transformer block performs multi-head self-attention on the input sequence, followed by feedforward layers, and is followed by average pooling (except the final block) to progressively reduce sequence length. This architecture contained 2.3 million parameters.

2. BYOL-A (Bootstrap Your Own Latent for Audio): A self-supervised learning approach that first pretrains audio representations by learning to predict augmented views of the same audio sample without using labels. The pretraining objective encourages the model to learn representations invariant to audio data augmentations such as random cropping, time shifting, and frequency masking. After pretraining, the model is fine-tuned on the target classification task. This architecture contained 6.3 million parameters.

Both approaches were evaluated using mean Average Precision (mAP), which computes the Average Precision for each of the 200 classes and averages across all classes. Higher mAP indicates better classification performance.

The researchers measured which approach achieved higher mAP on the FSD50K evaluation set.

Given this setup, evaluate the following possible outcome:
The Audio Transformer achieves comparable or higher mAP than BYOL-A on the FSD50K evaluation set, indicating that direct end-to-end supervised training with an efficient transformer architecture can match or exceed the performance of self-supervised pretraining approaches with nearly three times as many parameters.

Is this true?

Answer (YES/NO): YES